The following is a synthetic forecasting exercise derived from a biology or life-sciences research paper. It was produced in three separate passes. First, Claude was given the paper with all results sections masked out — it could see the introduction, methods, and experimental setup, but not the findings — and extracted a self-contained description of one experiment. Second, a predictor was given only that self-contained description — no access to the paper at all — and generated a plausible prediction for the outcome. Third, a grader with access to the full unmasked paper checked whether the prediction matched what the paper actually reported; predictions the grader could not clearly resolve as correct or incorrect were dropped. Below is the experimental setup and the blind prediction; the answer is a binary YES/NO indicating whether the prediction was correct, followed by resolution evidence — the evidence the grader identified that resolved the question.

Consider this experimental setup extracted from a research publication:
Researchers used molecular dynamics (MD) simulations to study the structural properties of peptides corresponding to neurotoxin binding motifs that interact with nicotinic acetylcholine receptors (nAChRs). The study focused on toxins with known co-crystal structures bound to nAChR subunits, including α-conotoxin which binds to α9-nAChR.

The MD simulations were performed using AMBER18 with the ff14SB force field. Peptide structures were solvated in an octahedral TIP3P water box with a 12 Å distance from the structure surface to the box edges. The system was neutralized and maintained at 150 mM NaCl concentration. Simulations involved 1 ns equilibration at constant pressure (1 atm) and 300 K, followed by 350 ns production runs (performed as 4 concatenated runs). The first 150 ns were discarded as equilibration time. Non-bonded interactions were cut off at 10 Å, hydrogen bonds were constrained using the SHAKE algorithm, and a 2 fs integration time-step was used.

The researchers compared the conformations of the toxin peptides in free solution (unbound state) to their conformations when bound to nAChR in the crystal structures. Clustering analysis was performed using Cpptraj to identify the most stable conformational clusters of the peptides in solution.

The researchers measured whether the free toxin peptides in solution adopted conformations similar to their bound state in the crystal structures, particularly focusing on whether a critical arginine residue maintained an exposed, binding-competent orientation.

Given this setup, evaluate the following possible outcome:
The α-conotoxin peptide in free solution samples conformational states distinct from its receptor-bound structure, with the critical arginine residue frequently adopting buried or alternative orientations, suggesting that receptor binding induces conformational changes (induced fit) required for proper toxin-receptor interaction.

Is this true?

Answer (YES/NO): NO